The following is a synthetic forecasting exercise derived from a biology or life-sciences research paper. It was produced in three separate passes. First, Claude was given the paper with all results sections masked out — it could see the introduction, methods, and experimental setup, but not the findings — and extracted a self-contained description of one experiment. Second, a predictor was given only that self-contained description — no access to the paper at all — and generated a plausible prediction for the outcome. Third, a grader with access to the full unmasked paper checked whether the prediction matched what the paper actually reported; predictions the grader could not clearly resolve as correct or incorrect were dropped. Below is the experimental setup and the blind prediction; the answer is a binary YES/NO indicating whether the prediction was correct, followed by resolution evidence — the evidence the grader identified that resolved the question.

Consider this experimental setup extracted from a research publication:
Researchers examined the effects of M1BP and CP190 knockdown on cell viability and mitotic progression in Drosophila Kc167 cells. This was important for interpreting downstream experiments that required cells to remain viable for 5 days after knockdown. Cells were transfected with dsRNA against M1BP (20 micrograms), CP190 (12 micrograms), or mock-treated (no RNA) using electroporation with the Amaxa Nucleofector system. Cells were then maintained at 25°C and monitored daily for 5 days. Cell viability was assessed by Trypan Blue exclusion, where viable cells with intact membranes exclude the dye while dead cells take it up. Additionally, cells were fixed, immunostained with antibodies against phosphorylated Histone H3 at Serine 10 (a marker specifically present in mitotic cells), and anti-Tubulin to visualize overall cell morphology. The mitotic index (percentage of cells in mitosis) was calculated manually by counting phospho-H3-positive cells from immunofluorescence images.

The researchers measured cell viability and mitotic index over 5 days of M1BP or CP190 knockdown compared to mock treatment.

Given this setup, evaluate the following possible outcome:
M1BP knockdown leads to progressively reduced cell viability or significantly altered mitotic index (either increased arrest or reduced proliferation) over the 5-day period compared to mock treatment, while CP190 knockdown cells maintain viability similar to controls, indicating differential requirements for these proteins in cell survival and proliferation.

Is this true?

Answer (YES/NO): NO